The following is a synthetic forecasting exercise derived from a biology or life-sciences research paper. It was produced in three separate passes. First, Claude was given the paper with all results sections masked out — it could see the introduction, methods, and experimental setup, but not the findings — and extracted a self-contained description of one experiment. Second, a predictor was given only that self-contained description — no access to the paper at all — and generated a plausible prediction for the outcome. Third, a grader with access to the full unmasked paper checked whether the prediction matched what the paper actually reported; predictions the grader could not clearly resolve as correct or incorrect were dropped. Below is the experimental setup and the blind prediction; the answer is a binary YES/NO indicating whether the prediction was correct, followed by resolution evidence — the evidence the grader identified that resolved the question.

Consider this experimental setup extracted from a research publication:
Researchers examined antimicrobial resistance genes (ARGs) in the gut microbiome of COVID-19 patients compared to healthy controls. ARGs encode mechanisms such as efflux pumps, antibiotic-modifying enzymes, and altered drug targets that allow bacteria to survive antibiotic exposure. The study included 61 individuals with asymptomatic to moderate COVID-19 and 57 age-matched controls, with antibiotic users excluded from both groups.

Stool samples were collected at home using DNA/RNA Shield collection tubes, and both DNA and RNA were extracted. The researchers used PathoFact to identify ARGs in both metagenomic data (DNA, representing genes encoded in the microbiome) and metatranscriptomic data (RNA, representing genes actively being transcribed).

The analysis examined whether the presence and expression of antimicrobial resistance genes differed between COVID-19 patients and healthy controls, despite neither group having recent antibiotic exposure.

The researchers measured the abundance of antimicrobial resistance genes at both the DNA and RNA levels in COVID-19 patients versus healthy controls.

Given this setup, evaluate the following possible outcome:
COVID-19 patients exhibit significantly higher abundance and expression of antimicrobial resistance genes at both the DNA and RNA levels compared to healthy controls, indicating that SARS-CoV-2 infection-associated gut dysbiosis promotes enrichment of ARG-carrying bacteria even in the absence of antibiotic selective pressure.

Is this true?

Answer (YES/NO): NO